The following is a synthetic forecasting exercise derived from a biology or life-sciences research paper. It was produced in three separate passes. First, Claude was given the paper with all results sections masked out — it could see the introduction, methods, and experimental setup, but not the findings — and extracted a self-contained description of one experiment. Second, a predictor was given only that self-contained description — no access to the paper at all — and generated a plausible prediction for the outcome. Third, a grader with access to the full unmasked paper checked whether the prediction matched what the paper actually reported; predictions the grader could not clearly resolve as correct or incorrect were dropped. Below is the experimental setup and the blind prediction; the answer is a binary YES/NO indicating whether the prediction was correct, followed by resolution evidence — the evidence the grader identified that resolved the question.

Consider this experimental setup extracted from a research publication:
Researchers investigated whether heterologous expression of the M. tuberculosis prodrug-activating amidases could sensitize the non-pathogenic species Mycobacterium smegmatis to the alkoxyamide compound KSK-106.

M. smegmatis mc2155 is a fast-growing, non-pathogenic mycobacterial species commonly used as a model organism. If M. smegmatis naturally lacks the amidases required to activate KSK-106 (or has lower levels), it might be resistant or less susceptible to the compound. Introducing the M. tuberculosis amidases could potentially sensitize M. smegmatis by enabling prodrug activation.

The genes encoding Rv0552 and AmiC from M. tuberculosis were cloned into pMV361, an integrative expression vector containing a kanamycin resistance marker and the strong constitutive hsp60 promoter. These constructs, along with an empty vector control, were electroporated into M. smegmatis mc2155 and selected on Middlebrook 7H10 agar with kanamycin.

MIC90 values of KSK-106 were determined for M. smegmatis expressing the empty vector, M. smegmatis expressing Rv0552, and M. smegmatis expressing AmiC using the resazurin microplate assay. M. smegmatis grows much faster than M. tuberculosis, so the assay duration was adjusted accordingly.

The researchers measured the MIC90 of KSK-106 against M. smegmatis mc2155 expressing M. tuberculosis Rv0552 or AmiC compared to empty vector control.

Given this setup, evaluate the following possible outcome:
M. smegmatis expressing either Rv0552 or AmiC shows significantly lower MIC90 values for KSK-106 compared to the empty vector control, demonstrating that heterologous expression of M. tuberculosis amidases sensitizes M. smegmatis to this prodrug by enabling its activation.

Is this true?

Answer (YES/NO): NO